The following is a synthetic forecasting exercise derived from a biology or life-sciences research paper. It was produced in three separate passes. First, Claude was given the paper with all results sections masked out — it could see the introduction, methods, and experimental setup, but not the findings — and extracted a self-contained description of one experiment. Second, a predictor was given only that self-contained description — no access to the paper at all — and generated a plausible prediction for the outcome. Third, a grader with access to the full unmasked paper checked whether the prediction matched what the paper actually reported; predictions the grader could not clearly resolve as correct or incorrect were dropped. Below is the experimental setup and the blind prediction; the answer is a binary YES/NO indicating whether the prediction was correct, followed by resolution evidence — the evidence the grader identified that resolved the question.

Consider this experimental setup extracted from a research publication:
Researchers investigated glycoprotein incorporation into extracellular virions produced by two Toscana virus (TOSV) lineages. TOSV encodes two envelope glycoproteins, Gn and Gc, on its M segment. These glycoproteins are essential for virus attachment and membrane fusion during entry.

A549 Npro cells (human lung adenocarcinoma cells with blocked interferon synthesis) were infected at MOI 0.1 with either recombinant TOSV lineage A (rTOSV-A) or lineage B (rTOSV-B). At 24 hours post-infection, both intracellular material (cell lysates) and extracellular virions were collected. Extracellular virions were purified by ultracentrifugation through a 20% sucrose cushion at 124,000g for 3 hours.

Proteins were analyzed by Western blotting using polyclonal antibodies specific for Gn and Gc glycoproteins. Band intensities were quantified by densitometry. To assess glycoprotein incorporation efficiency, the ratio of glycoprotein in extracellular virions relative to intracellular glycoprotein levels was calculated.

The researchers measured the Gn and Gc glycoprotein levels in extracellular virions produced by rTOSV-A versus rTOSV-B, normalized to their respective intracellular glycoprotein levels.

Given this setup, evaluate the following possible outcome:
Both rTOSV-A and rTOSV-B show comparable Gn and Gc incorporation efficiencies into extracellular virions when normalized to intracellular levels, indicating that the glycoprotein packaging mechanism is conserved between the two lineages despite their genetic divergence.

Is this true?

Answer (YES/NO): NO